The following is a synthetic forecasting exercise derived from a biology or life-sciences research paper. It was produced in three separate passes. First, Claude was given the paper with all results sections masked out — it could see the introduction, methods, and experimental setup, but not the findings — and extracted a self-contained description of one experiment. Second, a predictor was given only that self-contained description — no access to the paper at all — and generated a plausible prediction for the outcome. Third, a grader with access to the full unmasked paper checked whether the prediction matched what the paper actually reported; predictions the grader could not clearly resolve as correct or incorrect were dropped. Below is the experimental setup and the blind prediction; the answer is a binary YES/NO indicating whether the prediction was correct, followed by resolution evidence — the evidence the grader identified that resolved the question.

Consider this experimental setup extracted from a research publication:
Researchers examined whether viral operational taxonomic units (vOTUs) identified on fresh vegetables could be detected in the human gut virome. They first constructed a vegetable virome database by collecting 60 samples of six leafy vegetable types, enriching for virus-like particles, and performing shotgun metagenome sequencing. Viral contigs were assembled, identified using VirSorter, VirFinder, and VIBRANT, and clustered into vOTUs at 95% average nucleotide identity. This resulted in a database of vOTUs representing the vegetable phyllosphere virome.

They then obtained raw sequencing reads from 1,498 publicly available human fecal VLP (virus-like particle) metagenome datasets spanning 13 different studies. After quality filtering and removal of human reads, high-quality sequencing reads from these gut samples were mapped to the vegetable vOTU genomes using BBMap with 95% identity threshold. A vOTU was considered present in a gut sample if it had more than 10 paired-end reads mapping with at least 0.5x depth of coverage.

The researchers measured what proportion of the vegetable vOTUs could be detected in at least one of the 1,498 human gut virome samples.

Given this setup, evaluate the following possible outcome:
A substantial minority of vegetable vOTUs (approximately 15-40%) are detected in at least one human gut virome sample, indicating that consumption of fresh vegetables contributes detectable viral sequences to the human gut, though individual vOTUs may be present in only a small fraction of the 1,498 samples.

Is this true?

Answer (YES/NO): NO